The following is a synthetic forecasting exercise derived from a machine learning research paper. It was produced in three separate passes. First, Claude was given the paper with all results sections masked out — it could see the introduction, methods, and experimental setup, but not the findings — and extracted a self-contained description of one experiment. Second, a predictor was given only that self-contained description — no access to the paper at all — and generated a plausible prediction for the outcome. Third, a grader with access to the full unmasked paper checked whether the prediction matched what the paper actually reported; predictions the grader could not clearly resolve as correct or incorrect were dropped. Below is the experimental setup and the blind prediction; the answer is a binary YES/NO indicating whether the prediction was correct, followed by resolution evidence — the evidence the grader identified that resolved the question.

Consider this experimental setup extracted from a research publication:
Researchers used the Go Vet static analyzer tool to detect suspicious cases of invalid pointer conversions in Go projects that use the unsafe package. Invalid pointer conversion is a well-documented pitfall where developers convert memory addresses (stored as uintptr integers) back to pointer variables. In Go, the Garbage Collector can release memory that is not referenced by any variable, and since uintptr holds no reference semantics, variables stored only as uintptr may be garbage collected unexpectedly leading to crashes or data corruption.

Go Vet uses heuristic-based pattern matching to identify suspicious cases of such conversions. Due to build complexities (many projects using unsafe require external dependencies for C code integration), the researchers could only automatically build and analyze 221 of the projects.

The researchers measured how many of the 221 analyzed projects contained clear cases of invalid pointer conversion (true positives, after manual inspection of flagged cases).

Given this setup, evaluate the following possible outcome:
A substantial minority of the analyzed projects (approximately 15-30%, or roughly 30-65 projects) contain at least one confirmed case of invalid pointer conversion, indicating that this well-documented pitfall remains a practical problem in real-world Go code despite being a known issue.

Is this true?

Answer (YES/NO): NO